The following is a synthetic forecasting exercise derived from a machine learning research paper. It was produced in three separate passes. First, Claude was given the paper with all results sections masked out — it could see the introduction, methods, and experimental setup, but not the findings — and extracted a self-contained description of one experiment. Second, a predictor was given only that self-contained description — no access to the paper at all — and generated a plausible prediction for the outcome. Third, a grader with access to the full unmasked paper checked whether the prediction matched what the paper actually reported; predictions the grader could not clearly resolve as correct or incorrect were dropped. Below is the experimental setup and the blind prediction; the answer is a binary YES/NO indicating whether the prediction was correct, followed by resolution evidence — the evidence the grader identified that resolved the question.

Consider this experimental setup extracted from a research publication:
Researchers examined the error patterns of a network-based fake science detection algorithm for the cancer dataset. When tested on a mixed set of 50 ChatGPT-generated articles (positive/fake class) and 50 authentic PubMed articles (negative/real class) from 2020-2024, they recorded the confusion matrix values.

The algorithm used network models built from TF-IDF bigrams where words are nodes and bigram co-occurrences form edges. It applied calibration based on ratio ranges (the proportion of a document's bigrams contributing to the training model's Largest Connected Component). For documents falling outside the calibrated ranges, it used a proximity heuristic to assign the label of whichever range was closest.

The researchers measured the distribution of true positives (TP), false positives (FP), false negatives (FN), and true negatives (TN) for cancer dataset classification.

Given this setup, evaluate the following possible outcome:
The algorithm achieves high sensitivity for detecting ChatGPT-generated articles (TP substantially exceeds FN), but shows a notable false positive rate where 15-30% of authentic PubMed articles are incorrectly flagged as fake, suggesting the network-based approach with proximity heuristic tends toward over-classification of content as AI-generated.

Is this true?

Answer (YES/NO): NO